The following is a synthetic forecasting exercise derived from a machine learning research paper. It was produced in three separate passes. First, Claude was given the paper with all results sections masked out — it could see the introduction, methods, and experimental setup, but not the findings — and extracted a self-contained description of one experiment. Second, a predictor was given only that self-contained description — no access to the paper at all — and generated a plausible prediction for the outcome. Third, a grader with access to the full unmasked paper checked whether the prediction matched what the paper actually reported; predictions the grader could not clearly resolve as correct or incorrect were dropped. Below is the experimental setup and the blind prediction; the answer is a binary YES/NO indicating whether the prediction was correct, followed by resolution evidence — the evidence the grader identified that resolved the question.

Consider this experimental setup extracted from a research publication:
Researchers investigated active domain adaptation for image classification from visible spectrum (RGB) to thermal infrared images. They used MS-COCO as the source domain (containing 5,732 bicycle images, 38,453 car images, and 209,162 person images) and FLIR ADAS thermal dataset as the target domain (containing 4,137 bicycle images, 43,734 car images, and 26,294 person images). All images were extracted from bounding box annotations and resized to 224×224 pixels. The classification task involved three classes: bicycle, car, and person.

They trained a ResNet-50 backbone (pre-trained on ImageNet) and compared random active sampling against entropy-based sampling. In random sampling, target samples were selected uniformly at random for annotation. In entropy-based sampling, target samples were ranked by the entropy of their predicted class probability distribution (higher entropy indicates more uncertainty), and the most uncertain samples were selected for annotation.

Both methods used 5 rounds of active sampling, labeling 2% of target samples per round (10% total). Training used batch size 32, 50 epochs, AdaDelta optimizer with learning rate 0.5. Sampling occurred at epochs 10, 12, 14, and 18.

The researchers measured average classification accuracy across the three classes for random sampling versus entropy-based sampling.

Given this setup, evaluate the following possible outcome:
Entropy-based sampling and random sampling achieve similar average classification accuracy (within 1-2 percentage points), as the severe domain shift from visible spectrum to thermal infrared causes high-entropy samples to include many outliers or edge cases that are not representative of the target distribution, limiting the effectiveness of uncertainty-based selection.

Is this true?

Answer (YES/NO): NO